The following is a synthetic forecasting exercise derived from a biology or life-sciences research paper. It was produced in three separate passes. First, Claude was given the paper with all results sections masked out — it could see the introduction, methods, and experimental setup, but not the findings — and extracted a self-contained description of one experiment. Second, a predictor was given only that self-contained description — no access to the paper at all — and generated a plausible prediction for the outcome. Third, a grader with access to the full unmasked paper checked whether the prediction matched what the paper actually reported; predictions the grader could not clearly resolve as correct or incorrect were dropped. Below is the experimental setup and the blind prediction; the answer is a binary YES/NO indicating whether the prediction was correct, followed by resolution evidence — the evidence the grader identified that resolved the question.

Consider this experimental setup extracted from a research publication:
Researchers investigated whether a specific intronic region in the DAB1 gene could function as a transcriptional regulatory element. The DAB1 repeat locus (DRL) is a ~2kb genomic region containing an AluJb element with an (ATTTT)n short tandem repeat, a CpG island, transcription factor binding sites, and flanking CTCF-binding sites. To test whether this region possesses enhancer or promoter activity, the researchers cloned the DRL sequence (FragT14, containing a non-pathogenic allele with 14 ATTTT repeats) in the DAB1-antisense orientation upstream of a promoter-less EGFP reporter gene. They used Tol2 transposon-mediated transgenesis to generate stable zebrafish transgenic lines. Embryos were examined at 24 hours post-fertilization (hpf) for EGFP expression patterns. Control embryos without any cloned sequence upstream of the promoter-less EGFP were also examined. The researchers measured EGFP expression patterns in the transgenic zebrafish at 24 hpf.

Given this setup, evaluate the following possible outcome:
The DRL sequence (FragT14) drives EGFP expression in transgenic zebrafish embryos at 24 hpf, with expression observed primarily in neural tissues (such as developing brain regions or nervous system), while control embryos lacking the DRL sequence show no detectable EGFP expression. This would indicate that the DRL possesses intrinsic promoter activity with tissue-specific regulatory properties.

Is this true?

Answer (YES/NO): YES